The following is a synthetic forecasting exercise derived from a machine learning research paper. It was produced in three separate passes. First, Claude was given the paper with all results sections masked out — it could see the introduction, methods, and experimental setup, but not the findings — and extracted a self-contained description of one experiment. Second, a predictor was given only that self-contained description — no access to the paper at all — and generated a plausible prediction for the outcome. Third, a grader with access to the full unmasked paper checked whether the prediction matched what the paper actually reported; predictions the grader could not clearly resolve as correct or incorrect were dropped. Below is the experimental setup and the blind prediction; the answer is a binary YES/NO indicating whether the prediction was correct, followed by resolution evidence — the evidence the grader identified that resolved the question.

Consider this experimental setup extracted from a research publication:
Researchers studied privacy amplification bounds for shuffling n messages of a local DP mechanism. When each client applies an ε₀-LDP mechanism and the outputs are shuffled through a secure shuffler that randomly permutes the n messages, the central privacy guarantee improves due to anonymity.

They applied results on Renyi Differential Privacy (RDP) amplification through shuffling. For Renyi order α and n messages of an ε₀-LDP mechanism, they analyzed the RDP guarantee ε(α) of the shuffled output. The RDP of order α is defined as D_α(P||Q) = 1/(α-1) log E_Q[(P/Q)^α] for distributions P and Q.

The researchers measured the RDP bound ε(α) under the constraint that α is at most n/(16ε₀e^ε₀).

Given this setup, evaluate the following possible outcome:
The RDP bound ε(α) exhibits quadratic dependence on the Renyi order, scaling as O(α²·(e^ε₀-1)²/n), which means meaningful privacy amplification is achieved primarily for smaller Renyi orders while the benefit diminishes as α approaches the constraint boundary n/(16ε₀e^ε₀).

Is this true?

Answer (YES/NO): NO